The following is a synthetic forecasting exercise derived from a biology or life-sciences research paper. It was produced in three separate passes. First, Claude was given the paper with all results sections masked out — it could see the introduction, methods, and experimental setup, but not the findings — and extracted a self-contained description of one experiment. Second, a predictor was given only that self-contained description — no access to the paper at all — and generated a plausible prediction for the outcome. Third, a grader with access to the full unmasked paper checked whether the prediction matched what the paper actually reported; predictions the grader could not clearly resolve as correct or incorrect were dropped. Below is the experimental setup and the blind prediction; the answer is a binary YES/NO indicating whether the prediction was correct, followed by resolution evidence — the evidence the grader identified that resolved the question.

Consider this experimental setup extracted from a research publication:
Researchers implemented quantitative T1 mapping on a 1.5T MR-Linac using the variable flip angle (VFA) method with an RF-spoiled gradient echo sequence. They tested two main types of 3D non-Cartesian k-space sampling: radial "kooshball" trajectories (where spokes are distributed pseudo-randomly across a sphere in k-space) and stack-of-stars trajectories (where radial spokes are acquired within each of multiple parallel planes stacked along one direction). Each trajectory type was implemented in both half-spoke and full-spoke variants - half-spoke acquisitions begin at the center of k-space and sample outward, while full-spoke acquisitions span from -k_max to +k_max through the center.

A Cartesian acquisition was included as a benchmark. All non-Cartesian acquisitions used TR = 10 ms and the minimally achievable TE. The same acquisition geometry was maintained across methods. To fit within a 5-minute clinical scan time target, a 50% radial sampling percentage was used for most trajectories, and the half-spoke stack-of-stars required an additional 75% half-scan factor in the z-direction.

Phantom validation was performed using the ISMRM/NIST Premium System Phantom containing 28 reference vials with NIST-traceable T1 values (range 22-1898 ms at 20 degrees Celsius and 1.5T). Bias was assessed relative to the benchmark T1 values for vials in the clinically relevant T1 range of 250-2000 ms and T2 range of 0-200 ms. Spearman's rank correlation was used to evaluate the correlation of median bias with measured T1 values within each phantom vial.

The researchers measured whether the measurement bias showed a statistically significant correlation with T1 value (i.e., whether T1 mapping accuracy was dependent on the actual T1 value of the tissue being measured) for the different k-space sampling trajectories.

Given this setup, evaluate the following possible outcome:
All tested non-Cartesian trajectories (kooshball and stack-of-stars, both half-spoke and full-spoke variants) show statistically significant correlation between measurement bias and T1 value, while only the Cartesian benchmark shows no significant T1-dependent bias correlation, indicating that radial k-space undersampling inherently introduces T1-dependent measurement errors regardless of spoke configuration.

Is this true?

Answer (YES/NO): NO